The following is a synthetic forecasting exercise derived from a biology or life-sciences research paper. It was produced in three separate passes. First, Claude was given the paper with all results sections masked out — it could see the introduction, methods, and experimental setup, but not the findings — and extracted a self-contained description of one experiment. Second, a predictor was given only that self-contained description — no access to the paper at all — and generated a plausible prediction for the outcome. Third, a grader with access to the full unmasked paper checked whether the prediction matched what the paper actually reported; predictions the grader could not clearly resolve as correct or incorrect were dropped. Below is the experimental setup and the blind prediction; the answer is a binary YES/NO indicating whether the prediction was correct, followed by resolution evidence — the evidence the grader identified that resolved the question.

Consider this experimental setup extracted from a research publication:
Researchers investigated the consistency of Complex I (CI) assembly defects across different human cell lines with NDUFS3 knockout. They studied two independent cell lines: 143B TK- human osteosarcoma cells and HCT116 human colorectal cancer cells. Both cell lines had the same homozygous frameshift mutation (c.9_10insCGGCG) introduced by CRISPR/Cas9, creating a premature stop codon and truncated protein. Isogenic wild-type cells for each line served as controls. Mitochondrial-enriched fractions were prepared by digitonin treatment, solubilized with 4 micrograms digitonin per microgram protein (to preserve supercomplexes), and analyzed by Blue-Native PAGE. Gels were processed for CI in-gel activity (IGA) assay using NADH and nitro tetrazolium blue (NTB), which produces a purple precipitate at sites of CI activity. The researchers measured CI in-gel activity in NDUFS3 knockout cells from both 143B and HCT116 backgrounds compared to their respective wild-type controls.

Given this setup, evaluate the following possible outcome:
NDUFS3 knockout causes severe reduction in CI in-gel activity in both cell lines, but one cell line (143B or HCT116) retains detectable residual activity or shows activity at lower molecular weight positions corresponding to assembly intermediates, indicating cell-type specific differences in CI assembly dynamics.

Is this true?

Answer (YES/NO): NO